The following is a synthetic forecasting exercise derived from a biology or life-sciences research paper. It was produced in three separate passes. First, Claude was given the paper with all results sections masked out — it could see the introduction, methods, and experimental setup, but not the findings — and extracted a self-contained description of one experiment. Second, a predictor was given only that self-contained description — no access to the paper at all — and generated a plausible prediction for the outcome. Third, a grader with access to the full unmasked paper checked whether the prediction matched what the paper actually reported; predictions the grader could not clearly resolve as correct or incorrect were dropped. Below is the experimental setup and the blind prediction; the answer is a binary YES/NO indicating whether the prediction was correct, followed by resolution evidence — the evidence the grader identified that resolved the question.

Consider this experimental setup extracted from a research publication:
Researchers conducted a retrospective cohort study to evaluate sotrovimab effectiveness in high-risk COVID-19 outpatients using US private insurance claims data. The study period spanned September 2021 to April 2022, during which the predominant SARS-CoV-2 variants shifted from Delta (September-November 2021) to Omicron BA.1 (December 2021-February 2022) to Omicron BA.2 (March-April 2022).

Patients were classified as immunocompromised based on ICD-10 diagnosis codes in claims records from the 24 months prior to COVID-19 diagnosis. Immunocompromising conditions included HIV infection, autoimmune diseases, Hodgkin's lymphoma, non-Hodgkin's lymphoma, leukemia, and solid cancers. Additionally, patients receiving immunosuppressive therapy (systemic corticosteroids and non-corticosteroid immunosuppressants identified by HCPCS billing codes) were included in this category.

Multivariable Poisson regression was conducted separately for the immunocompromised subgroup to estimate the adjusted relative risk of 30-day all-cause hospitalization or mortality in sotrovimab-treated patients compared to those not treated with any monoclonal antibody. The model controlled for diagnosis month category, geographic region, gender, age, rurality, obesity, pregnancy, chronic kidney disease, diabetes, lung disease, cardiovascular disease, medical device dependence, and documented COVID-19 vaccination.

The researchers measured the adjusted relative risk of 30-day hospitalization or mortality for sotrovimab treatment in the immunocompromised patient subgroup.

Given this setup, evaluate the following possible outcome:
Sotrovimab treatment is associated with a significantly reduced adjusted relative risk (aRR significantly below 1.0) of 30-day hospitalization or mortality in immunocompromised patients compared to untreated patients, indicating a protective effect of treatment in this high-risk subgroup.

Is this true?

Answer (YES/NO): YES